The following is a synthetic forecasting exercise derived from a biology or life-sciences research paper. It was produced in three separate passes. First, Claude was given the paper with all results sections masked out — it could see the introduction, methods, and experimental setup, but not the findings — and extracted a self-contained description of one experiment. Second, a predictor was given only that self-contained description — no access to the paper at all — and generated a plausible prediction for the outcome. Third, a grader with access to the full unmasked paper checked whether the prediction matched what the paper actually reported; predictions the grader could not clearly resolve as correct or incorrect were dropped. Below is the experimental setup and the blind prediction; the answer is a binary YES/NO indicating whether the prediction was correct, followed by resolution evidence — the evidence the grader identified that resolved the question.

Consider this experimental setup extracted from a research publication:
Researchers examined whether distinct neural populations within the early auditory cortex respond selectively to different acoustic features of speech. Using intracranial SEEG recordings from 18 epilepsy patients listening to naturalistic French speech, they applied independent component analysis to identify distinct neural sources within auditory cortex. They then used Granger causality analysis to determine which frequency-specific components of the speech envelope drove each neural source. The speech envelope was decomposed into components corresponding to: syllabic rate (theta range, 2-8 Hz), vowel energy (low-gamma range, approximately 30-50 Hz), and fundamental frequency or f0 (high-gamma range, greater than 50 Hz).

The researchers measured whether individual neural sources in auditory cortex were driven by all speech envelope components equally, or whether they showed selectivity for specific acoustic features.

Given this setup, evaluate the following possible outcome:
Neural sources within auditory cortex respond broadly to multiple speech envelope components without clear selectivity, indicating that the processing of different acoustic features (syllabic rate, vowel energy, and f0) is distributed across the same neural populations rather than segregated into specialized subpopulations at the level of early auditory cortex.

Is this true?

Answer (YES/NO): NO